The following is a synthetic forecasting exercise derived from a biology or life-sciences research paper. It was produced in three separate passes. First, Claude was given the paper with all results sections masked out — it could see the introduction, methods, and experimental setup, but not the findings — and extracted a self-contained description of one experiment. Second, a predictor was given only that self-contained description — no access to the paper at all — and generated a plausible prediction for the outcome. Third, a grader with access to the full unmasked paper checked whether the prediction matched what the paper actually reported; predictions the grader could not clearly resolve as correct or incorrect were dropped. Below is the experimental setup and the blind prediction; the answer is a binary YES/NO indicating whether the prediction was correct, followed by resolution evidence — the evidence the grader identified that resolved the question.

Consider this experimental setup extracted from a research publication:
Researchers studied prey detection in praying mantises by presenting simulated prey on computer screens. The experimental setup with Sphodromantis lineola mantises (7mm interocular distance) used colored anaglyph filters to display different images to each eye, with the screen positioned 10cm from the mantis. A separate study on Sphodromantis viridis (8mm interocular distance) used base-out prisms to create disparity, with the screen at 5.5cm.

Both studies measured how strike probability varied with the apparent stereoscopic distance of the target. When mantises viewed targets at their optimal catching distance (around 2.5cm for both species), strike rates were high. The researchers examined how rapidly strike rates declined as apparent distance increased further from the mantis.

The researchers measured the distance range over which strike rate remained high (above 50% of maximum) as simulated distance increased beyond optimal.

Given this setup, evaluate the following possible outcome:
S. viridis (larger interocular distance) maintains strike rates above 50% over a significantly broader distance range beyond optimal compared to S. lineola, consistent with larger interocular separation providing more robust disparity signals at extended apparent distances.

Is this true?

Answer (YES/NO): NO